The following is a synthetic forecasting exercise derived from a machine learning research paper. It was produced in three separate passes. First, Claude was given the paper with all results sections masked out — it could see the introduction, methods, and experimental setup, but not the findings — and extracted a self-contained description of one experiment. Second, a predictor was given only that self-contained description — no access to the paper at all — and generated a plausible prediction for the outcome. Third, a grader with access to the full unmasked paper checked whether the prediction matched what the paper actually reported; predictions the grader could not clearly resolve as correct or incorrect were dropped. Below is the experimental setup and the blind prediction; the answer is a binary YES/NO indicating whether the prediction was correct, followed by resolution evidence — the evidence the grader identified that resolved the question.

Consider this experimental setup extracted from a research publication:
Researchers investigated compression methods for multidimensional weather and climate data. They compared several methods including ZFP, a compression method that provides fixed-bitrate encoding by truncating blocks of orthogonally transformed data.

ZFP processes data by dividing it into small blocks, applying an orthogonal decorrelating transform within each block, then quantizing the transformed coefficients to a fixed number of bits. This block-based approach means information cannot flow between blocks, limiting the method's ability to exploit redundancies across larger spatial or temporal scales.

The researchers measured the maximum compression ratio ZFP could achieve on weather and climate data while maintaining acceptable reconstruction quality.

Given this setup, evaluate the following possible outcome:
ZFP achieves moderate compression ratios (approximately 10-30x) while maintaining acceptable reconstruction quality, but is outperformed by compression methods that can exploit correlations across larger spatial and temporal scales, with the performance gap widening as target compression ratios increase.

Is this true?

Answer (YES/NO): NO